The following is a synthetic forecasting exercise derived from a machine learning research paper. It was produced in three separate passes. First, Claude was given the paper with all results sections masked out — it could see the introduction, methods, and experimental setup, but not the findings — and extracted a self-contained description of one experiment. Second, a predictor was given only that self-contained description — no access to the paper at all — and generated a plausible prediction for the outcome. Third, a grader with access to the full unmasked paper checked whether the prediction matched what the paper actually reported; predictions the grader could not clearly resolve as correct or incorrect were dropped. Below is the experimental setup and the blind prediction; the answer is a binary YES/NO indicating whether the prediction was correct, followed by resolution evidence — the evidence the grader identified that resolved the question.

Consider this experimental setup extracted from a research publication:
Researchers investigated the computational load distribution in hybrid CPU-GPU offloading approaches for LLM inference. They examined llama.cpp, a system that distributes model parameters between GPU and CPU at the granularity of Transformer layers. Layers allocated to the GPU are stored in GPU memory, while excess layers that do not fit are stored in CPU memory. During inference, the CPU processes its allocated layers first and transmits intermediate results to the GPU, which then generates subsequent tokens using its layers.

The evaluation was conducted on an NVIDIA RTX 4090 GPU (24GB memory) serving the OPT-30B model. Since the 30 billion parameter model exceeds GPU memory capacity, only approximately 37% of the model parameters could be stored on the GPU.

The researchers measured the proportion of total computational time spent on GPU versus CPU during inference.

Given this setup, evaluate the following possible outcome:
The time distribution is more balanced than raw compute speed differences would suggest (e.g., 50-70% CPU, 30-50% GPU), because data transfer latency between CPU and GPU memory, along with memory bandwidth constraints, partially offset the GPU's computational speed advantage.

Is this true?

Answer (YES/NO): NO